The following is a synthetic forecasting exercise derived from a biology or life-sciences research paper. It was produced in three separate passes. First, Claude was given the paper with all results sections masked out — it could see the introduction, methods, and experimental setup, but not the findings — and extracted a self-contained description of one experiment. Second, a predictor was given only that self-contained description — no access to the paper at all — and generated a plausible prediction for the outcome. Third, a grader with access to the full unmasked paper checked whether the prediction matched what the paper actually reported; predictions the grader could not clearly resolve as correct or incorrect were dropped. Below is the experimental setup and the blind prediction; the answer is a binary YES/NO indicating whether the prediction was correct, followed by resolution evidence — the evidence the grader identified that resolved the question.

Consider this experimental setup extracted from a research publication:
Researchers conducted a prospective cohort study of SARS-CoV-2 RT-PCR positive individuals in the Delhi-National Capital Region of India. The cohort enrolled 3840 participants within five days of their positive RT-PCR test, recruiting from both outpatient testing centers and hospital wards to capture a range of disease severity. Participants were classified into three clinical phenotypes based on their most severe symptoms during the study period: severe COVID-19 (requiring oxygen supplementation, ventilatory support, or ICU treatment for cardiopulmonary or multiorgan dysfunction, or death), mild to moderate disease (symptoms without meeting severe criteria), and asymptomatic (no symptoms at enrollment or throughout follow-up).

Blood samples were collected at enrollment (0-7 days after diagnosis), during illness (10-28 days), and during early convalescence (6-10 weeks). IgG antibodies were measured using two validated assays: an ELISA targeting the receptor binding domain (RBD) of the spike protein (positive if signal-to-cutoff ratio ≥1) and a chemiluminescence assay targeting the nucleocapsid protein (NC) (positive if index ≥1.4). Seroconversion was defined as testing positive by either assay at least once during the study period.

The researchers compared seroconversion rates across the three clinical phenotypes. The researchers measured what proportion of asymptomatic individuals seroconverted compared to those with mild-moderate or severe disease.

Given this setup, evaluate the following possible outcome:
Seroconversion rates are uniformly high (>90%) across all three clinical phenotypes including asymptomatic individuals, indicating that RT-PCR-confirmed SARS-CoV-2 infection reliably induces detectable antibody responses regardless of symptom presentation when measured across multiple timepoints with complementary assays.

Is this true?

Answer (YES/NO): NO